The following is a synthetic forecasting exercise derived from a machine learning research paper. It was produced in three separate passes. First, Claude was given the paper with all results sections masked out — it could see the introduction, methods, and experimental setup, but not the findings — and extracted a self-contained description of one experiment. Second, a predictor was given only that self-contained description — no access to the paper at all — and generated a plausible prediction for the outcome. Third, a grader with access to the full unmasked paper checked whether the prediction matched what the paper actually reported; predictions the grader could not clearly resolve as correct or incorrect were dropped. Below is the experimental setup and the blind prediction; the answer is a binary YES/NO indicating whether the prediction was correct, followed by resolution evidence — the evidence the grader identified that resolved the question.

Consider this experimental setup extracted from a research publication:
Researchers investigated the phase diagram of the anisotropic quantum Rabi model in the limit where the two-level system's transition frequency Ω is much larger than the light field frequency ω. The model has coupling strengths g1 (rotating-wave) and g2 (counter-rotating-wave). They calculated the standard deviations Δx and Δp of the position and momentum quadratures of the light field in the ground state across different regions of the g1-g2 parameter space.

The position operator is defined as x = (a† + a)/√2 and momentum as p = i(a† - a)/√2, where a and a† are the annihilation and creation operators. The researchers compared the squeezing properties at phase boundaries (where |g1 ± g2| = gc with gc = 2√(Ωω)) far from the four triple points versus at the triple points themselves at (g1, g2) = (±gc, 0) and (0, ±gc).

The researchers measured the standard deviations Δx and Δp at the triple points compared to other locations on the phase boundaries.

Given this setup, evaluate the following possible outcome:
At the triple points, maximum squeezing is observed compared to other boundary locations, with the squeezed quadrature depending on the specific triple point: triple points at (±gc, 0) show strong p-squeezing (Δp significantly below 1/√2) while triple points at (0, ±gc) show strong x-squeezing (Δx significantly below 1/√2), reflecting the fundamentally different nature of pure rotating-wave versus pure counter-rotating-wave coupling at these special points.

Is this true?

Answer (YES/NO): NO